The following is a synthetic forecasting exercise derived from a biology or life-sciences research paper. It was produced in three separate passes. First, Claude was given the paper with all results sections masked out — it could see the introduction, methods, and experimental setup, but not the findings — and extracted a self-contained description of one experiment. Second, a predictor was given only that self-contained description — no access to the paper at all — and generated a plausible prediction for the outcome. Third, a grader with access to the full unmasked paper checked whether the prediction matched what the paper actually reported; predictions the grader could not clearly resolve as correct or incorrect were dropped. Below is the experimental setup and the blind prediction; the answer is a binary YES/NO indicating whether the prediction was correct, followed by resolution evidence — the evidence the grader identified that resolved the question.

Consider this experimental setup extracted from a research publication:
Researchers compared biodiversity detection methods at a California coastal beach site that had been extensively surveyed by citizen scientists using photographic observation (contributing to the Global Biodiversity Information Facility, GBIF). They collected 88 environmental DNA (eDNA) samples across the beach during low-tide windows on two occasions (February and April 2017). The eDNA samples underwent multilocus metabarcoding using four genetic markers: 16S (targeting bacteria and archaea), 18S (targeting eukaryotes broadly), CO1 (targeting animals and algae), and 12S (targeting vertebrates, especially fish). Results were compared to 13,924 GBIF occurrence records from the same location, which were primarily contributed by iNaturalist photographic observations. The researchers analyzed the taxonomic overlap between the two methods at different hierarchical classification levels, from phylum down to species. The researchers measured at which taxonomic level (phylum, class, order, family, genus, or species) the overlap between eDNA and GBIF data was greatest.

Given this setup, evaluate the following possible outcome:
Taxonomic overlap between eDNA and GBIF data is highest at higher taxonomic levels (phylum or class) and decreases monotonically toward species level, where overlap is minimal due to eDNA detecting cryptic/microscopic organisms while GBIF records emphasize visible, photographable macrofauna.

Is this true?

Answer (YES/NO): NO